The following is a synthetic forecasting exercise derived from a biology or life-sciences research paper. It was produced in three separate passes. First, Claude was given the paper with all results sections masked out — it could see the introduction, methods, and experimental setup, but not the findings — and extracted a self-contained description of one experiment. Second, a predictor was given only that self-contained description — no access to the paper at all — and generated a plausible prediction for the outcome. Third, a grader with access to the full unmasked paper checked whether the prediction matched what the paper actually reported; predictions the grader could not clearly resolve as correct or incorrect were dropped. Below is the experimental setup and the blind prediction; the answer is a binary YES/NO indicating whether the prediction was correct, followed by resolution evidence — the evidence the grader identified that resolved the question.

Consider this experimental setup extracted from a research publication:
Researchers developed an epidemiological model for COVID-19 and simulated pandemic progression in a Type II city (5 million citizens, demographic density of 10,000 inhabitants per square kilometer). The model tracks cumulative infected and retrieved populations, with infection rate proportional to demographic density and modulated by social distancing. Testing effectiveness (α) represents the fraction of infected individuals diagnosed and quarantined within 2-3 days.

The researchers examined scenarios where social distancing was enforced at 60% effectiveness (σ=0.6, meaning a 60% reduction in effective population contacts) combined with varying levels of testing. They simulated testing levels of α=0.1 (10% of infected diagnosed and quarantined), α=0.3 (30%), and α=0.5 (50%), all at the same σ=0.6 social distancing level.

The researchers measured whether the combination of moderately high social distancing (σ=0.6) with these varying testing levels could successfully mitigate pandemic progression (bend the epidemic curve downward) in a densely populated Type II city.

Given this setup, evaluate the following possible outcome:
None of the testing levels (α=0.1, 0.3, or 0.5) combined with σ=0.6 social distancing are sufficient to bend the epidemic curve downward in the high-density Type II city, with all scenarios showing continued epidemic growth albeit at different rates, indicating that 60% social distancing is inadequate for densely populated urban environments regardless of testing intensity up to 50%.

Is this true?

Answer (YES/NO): NO